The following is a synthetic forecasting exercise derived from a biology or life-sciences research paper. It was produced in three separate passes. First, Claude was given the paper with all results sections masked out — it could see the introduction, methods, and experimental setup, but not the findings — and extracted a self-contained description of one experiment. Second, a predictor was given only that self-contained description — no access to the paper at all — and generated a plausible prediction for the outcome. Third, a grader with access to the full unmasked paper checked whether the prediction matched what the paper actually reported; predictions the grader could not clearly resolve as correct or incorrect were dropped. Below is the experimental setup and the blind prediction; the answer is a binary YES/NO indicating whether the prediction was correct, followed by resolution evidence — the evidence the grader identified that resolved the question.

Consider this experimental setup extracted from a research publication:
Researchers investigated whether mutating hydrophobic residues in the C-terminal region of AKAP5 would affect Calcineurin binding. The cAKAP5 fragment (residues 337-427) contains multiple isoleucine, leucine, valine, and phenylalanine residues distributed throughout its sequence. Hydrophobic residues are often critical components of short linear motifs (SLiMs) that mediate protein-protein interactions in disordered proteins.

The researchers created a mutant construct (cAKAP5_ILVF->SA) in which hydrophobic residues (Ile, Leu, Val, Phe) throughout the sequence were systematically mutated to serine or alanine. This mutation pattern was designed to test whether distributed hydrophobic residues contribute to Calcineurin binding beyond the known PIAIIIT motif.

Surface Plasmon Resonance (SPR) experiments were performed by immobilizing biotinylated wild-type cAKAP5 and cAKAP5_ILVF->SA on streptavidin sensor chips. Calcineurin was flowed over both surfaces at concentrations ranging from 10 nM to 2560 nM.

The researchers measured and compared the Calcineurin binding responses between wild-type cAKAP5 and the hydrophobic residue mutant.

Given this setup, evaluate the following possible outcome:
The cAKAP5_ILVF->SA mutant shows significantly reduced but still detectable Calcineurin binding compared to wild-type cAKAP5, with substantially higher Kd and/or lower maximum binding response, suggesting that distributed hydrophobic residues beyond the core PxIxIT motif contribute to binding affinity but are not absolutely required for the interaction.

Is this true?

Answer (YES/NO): YES